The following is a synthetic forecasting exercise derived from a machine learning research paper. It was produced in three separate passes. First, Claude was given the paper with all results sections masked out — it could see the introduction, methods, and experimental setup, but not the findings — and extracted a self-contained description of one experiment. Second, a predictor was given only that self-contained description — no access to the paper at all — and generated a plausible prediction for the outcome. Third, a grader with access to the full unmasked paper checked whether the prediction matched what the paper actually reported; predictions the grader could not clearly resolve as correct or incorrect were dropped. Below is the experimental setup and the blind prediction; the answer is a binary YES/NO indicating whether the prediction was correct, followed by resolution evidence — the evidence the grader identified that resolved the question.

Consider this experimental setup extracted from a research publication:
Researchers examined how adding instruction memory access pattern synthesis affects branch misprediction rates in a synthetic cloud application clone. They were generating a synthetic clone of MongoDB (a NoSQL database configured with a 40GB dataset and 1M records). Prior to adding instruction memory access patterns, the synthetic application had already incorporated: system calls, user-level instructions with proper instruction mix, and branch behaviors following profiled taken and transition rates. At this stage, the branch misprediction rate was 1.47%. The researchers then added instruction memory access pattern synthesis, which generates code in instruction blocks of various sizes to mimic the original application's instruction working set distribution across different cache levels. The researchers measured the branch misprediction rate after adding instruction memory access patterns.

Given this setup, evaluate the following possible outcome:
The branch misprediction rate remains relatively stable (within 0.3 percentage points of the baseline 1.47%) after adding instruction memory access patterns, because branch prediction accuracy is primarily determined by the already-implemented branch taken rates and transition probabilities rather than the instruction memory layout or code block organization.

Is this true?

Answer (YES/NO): NO